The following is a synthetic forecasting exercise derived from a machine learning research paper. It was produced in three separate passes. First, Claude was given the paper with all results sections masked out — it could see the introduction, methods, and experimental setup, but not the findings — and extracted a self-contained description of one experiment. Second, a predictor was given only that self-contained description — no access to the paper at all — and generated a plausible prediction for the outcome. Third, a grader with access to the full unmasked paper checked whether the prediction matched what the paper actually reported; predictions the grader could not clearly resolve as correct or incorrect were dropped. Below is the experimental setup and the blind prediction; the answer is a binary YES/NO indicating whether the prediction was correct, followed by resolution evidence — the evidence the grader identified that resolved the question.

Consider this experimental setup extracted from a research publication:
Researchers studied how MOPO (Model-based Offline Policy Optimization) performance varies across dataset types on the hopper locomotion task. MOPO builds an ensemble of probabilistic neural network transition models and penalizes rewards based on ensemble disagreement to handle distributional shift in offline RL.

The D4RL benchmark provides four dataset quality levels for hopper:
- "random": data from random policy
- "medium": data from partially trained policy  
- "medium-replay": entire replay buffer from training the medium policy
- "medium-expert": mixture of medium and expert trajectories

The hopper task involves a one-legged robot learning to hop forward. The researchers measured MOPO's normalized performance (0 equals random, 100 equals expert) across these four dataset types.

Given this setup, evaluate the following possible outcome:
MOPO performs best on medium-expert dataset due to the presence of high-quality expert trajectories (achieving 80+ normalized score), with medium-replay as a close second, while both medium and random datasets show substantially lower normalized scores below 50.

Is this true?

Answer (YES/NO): NO